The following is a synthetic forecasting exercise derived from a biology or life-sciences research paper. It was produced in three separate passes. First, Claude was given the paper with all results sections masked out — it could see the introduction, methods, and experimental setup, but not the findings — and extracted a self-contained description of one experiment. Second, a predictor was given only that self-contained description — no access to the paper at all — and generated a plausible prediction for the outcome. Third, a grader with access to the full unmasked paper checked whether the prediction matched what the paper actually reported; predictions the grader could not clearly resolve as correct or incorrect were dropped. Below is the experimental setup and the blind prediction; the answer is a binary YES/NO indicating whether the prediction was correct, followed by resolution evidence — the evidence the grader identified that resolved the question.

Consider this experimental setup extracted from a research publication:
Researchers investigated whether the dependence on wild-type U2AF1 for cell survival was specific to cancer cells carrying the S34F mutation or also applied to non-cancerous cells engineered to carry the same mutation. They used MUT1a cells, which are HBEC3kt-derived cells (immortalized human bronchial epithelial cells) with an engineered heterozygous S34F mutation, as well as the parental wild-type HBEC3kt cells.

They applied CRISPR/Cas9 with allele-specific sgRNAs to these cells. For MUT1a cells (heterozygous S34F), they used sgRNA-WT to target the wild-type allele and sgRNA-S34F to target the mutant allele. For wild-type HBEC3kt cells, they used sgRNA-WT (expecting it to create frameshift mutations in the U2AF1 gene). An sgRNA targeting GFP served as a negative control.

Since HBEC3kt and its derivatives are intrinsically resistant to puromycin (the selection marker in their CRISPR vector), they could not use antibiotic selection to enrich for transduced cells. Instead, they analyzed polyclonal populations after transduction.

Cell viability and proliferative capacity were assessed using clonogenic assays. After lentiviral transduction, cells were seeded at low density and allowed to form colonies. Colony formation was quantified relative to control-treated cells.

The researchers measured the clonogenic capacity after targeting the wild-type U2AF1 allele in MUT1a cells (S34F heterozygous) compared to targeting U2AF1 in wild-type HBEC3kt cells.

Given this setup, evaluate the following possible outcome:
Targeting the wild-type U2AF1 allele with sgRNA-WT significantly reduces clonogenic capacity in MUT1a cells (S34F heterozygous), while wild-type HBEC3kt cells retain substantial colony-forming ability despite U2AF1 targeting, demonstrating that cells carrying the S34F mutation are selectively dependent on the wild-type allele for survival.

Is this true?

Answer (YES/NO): NO